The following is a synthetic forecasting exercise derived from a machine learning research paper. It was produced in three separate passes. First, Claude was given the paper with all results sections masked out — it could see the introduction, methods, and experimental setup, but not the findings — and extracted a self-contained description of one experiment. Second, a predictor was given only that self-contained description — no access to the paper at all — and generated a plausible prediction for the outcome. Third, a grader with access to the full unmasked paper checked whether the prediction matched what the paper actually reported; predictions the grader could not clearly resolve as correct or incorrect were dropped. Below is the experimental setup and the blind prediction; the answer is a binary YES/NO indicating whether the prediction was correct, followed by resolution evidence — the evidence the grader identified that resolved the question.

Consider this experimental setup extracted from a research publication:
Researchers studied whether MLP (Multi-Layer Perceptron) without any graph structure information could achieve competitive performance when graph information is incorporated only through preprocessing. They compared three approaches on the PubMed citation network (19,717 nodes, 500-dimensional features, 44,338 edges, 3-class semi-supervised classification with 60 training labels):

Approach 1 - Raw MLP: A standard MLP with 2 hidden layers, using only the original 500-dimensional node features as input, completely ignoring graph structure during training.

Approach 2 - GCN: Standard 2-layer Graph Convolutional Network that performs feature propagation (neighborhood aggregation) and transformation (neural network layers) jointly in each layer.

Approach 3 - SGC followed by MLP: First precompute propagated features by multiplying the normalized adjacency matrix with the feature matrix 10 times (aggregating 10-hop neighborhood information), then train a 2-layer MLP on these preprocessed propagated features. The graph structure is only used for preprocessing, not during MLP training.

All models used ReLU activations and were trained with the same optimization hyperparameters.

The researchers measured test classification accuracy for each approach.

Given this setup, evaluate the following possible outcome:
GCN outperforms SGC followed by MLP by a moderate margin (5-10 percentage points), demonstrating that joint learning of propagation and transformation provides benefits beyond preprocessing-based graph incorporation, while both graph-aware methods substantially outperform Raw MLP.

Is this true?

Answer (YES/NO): NO